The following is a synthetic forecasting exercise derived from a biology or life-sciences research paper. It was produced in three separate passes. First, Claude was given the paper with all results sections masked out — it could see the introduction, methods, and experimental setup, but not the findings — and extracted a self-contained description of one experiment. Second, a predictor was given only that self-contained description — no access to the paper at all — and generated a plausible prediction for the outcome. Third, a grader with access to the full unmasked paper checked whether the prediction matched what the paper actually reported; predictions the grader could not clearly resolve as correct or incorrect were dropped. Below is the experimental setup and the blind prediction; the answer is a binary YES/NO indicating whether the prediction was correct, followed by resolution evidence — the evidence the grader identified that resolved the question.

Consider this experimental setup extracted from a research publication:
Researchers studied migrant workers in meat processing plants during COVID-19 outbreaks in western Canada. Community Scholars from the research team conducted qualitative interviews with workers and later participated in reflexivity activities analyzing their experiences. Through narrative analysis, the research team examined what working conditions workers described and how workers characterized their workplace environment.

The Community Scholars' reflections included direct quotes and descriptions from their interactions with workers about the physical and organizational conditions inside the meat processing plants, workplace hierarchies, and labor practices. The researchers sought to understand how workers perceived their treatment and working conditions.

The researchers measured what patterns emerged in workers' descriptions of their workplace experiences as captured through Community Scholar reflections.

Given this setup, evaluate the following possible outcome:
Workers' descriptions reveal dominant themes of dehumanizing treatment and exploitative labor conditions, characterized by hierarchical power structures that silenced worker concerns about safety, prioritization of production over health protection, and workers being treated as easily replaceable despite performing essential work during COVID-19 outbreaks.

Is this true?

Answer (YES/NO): YES